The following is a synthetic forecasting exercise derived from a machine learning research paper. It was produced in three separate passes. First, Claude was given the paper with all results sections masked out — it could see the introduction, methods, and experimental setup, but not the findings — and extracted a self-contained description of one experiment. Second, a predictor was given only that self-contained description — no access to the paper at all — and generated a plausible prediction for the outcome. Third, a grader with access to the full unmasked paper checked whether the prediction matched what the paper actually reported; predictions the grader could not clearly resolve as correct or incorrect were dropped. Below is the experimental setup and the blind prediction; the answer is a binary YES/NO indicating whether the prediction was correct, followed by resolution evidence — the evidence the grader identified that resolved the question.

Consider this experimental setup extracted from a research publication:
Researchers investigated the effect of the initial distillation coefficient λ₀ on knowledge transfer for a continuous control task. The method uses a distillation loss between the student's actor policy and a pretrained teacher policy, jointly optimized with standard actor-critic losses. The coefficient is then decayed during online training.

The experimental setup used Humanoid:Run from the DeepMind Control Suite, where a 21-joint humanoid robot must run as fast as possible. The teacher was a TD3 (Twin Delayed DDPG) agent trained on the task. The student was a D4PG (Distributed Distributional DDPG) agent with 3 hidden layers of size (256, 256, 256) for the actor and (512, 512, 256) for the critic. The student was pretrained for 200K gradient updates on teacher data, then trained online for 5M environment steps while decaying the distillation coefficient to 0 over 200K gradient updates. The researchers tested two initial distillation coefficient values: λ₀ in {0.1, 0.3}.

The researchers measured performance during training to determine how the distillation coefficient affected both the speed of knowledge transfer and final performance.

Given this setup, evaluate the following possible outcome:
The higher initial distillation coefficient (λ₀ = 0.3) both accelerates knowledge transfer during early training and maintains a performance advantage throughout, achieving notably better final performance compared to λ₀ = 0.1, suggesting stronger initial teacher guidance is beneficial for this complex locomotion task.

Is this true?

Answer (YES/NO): NO